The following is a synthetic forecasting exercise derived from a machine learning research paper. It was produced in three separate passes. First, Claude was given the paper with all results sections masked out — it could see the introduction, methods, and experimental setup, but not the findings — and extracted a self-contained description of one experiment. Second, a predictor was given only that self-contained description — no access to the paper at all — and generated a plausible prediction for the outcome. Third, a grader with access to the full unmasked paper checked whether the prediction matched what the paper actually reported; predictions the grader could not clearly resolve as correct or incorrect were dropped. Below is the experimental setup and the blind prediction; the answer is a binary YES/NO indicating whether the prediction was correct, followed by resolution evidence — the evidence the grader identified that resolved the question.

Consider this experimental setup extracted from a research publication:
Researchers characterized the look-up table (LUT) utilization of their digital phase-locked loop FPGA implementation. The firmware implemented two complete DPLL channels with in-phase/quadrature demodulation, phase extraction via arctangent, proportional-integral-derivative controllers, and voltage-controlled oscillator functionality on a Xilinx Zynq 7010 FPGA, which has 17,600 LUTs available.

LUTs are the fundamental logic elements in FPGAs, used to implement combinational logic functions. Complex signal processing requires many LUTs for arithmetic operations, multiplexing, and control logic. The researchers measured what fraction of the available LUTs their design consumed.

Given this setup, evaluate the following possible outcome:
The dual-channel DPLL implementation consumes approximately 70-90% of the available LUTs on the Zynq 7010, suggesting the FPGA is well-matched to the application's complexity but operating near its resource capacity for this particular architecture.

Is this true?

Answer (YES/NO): NO